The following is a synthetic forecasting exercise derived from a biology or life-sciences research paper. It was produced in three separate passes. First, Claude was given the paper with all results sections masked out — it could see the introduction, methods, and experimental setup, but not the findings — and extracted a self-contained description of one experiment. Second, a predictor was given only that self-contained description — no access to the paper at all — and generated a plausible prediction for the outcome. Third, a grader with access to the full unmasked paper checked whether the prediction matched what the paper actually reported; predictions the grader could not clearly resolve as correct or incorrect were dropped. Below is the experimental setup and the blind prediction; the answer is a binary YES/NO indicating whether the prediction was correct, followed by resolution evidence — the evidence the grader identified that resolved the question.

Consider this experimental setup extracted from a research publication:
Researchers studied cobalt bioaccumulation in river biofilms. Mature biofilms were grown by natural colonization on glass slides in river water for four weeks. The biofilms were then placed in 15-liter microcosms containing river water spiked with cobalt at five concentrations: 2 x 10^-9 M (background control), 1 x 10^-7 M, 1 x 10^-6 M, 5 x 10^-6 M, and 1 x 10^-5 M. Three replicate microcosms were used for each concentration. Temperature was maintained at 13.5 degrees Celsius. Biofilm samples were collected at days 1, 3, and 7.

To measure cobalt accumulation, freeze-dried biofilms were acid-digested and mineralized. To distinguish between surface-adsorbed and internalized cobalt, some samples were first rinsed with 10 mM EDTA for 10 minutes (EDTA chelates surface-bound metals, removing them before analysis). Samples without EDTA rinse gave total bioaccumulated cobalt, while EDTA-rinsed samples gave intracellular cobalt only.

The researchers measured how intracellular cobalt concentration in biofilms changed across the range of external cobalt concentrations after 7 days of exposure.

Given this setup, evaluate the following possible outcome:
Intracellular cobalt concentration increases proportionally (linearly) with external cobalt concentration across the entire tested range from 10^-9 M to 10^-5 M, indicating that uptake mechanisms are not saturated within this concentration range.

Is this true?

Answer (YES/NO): YES